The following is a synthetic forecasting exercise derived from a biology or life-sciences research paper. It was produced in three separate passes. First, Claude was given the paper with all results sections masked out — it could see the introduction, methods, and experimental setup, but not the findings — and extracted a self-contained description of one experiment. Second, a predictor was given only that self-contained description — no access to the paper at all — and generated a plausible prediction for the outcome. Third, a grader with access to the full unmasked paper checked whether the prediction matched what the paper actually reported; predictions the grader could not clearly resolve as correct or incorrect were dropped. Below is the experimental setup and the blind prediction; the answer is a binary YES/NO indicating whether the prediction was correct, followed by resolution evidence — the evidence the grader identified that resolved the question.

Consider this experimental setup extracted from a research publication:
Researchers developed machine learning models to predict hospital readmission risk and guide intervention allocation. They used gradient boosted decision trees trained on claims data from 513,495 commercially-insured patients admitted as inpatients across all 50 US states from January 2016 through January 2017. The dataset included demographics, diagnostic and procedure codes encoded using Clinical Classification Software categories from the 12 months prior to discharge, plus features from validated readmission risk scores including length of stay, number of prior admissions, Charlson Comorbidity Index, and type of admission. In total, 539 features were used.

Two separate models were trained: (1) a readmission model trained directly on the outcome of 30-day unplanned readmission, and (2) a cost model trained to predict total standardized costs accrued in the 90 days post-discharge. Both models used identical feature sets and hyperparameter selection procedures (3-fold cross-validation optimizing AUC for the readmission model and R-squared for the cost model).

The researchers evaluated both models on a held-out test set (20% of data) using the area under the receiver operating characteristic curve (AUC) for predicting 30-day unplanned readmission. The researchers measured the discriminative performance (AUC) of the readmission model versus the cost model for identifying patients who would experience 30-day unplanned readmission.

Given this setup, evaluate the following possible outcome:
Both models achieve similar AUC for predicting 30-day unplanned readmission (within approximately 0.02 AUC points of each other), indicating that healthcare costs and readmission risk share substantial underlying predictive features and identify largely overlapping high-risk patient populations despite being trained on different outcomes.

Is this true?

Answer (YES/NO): NO